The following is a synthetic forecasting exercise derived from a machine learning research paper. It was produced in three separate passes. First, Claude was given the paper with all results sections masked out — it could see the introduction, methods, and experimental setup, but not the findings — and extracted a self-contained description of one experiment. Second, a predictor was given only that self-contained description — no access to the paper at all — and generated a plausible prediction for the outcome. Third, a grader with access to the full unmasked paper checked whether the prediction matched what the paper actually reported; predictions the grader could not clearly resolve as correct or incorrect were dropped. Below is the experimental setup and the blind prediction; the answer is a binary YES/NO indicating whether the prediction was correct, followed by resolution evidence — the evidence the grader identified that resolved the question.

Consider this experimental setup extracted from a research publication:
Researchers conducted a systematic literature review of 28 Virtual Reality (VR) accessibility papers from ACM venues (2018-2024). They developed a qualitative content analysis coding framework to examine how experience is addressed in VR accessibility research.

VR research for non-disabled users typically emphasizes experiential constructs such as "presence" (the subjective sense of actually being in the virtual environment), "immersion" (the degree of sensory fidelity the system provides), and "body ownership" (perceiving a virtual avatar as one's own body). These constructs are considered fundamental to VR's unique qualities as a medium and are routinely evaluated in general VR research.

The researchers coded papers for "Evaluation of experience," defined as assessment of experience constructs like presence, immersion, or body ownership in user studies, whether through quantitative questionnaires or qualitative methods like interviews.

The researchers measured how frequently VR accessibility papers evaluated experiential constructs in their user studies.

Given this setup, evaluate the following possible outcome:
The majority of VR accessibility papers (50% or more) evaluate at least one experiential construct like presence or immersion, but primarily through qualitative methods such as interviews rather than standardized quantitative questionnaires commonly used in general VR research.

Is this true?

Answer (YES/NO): NO